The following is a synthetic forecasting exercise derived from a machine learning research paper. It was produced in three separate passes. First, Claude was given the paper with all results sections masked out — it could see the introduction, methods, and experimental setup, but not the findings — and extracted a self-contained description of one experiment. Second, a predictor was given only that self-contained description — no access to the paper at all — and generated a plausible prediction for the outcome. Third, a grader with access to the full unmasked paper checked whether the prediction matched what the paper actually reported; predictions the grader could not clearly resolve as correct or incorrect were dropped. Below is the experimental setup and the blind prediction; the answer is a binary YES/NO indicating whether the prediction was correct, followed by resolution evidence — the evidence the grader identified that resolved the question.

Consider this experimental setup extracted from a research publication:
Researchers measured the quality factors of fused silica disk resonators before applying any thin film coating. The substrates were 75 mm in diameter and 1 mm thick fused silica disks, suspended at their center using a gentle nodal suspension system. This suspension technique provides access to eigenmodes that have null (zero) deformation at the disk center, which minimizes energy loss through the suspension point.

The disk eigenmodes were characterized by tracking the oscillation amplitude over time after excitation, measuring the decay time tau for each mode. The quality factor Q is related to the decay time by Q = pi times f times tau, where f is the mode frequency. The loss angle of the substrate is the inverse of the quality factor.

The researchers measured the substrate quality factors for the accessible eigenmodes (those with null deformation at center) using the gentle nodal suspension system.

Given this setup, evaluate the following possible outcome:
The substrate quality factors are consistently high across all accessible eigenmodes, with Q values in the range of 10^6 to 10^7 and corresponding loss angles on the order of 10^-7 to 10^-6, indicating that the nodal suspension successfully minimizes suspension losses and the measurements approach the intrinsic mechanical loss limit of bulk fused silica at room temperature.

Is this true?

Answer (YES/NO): NO